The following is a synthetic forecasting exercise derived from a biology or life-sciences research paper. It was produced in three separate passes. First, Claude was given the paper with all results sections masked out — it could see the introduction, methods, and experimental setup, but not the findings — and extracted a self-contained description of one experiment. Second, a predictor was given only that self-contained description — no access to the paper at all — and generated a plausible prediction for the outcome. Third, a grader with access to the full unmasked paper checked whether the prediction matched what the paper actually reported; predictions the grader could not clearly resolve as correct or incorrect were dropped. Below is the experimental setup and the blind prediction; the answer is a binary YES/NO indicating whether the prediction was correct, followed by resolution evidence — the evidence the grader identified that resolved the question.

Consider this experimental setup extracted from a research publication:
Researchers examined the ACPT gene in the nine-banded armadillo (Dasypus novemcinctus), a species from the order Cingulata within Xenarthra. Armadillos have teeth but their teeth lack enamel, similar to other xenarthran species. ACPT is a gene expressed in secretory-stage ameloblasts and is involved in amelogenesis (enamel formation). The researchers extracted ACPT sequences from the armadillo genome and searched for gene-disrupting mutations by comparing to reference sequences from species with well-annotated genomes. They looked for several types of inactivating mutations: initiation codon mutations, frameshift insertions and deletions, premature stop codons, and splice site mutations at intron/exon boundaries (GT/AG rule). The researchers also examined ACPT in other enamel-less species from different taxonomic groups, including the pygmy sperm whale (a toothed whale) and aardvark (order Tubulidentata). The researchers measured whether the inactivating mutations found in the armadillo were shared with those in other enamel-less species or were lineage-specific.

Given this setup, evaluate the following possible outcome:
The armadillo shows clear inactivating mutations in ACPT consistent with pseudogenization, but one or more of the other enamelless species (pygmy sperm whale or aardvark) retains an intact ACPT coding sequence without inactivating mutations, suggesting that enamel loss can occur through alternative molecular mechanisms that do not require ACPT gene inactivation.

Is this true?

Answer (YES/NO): NO